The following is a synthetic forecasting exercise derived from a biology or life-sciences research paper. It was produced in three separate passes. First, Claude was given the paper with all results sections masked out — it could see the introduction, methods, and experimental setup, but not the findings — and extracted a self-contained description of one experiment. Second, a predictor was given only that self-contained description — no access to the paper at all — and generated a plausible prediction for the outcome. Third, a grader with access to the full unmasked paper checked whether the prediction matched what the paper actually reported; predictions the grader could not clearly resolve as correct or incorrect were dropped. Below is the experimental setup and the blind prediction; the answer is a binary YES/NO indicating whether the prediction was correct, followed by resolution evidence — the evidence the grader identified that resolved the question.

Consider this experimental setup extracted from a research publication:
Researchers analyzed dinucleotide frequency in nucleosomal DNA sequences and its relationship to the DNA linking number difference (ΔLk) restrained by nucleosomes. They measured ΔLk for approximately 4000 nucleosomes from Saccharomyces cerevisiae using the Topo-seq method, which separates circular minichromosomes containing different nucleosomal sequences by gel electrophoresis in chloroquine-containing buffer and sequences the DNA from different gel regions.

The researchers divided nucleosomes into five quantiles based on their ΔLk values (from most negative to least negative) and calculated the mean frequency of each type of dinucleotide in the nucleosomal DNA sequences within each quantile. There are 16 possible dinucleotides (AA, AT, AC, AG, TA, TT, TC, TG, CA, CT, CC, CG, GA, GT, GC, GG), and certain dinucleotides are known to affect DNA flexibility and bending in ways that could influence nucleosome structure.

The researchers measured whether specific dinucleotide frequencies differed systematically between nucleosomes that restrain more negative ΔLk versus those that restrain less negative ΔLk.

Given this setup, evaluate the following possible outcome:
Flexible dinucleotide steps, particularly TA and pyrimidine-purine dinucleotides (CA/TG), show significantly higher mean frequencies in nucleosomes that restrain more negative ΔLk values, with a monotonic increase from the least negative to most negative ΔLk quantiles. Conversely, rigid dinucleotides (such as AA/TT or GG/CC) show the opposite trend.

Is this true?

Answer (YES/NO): NO